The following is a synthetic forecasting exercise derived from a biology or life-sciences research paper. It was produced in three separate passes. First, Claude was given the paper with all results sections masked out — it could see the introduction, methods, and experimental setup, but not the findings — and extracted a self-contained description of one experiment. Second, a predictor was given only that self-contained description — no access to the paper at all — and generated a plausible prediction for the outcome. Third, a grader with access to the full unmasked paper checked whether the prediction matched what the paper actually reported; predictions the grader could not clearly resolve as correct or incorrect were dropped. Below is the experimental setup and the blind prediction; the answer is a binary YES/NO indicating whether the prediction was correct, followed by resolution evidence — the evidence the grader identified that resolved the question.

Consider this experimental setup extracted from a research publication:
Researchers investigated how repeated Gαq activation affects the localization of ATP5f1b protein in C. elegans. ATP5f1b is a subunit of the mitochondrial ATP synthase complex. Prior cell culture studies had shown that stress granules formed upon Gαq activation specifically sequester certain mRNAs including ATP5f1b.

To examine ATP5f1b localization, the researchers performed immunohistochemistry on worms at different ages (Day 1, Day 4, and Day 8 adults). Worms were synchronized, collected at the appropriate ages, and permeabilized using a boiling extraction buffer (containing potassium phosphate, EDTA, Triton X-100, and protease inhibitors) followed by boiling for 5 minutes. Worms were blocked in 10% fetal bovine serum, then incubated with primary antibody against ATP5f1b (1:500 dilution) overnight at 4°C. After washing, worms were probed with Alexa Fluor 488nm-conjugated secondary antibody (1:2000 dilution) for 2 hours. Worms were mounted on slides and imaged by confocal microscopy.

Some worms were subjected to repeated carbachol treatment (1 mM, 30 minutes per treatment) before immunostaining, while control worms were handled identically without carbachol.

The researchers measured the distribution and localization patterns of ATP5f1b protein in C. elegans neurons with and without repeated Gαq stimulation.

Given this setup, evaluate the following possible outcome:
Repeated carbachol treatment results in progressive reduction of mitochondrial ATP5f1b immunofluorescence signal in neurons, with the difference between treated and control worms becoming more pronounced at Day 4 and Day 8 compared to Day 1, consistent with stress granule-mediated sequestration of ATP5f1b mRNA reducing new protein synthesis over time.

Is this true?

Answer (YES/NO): NO